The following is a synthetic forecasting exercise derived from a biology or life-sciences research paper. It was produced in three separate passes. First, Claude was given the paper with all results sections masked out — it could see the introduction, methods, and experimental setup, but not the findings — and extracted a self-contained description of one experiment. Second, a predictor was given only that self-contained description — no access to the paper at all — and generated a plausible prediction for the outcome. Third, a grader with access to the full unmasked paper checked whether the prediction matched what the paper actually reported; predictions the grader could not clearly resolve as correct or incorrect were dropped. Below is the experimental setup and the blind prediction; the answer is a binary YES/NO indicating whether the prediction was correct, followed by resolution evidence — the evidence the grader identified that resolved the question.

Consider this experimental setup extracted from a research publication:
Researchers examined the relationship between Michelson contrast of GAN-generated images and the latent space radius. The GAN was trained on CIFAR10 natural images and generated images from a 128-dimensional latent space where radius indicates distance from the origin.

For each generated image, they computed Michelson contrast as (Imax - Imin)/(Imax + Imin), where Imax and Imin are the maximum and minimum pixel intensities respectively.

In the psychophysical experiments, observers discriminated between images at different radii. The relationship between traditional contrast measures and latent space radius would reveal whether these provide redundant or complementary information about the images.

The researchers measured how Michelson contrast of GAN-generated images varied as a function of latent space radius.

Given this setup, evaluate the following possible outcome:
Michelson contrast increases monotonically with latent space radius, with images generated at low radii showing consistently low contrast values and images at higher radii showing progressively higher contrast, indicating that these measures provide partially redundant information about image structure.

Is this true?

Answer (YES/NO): NO